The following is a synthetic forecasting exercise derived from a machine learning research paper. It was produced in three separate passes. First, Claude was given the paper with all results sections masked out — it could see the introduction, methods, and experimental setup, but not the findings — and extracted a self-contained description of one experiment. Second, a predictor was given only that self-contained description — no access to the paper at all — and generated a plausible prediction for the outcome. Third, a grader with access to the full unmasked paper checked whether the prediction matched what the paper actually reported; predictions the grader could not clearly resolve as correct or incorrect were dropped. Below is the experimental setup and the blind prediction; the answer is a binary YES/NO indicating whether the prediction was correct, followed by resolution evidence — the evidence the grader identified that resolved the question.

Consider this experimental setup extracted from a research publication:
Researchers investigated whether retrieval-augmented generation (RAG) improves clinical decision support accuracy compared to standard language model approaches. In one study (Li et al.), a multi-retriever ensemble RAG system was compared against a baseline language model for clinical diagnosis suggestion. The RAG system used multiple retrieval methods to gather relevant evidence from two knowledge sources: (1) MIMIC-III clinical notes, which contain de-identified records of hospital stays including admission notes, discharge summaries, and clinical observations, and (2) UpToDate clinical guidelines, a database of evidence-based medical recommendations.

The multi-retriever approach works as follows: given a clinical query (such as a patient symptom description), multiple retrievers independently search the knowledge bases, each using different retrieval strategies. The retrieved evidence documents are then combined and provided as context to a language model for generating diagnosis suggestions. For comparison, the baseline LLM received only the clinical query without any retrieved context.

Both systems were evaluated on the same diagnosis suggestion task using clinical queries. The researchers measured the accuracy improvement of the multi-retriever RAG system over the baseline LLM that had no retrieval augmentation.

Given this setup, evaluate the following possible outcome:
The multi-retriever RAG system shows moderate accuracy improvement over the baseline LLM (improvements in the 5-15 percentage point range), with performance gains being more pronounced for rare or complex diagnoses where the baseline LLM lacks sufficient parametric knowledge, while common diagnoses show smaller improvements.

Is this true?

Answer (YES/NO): NO